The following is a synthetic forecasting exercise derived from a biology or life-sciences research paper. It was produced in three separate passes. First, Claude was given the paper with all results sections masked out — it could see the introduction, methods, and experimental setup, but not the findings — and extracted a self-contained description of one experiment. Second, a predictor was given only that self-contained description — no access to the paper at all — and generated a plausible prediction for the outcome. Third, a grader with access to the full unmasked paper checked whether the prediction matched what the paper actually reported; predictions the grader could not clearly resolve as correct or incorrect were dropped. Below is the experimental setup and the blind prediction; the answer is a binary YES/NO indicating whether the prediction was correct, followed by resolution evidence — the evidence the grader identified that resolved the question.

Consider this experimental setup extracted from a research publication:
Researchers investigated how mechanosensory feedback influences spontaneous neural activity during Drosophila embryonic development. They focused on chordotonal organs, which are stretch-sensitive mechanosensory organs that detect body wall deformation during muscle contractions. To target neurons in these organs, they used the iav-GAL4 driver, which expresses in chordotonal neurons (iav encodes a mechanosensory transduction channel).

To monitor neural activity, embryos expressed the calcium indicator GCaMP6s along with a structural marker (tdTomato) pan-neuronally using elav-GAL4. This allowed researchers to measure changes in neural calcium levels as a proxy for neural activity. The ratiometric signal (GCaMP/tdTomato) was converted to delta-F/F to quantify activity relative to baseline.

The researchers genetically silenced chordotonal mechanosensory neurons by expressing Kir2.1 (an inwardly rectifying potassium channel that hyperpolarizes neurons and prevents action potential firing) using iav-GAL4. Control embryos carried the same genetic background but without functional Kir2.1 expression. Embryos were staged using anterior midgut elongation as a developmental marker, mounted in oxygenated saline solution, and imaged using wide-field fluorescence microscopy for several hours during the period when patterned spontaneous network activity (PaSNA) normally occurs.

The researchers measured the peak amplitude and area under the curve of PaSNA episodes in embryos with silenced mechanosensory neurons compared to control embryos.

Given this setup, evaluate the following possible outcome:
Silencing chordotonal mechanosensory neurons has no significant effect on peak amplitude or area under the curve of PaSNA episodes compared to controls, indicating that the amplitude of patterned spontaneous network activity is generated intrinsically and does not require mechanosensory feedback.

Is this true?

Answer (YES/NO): NO